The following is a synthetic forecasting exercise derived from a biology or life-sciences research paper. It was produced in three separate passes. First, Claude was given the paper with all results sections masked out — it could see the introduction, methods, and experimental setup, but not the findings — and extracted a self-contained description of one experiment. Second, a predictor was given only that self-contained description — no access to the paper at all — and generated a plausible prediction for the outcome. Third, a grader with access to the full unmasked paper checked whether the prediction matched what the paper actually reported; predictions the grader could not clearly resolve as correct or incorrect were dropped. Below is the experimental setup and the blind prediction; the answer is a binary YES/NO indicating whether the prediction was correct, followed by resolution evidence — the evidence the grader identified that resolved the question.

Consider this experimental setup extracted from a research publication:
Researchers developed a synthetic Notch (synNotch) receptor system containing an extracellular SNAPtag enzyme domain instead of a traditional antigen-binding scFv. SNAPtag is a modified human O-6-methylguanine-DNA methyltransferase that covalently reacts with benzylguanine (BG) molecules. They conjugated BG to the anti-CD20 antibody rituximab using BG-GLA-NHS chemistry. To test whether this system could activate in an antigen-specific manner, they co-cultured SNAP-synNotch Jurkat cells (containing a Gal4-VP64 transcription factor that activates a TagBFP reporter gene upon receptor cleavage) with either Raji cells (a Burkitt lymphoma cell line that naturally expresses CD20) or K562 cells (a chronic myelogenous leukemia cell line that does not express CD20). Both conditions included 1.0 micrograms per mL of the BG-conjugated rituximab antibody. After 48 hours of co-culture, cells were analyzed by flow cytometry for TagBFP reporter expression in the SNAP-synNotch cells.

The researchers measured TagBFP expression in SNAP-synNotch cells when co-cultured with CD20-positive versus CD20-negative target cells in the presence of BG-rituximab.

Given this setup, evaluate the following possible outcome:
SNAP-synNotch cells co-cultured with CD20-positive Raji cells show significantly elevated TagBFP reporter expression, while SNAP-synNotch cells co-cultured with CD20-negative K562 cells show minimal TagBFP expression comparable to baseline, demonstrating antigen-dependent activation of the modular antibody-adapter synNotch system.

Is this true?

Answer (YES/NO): YES